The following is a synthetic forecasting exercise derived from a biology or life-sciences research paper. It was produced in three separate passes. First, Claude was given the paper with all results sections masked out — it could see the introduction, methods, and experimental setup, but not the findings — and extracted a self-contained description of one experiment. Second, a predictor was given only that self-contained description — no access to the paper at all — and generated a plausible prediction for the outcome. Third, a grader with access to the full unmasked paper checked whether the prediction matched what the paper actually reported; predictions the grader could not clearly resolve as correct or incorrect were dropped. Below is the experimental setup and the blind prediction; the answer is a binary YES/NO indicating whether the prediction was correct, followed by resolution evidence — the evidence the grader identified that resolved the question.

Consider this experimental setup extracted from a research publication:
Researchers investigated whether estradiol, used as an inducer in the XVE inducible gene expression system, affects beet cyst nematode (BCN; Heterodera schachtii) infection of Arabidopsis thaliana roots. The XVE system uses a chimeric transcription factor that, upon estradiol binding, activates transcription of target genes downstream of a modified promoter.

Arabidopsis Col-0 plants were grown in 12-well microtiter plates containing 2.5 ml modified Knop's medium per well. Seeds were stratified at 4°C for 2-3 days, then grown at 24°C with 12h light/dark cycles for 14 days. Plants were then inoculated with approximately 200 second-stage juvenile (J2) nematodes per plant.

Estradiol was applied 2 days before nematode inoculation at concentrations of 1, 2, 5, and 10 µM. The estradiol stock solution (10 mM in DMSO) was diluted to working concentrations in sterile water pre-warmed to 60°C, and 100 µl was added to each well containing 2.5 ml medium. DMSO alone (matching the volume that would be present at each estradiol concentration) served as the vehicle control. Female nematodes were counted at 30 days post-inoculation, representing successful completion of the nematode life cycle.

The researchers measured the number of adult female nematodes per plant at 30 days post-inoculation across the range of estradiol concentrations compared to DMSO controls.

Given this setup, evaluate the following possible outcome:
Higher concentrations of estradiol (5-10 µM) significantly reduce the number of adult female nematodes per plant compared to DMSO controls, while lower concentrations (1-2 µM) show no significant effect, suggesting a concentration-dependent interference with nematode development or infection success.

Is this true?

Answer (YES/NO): NO